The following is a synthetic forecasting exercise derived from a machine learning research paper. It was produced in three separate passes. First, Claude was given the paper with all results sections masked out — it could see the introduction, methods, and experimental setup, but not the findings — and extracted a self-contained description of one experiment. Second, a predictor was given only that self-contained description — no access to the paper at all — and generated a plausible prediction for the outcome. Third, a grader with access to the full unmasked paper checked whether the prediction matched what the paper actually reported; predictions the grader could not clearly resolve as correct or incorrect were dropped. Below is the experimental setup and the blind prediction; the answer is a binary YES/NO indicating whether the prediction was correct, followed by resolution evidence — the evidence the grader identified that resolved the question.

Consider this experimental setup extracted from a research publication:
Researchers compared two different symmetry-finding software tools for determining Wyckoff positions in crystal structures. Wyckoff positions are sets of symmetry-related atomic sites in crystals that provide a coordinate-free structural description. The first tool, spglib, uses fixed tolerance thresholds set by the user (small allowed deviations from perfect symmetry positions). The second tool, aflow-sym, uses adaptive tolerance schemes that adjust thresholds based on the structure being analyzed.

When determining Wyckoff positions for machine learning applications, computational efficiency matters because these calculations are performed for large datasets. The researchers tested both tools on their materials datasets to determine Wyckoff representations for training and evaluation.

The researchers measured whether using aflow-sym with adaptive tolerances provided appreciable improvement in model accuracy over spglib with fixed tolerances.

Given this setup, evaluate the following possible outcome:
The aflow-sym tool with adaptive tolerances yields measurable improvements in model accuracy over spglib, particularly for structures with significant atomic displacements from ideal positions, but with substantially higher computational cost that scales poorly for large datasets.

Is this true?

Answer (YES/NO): NO